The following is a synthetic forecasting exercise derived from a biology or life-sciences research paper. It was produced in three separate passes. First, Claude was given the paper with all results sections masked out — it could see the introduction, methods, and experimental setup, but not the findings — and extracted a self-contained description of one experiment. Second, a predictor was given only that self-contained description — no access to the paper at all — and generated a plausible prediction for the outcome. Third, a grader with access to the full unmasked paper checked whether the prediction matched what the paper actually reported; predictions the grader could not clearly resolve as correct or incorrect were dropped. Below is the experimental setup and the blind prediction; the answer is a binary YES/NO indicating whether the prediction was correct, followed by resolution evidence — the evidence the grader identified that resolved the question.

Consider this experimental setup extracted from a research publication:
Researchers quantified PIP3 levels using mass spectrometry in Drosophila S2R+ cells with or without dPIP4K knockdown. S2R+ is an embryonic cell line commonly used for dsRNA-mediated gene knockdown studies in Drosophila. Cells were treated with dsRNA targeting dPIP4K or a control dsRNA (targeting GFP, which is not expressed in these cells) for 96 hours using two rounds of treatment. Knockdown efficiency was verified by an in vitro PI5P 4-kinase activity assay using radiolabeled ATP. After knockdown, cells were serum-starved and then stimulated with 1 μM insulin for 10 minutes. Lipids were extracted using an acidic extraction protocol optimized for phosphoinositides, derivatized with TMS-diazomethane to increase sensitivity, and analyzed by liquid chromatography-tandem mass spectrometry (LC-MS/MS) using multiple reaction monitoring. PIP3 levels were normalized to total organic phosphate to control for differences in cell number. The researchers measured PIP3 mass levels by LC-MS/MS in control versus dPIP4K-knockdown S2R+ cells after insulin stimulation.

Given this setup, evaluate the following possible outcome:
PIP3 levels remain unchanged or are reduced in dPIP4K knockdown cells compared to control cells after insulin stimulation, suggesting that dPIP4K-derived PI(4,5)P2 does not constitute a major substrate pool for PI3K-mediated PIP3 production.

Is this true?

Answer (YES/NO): NO